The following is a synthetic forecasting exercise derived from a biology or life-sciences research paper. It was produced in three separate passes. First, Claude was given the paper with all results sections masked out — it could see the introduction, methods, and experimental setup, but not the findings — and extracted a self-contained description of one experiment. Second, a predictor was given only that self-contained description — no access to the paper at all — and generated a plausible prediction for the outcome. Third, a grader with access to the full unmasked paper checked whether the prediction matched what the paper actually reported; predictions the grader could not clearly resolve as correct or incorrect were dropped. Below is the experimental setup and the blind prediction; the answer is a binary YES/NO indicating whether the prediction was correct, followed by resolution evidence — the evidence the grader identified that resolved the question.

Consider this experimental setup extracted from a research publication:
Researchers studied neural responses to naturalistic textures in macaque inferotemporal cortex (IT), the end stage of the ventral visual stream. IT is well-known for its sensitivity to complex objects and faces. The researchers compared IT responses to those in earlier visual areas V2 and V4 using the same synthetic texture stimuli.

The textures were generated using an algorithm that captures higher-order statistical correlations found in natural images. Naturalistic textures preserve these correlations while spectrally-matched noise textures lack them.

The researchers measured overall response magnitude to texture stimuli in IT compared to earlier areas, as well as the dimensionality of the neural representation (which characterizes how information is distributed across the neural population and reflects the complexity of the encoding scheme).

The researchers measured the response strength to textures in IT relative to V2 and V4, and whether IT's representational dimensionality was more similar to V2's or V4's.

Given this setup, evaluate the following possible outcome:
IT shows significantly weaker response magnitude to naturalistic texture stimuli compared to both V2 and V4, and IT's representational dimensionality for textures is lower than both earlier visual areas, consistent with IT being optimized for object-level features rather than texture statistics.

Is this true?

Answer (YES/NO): NO